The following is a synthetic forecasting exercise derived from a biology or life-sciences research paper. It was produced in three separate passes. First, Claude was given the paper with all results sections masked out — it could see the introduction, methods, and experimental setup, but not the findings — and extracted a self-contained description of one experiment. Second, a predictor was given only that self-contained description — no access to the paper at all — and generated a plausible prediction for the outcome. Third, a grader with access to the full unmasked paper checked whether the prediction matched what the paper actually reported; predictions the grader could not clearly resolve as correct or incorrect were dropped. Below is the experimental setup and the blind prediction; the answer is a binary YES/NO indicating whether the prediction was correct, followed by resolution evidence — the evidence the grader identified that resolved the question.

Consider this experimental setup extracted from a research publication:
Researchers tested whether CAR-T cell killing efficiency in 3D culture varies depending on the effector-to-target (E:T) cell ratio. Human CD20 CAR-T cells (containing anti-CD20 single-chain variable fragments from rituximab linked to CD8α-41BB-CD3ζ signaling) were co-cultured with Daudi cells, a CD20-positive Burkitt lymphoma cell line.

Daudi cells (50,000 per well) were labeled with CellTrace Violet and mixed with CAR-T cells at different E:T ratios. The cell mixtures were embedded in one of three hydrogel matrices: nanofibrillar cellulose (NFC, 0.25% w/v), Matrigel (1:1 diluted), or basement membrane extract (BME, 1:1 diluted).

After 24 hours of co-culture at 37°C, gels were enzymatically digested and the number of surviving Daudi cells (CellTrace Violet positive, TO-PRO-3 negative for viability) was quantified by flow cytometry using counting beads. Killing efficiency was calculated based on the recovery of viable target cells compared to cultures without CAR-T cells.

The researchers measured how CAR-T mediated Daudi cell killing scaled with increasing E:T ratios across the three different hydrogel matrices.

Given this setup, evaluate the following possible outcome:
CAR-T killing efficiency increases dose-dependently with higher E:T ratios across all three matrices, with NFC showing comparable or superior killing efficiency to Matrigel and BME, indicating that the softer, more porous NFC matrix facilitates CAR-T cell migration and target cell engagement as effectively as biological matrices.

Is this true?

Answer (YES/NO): NO